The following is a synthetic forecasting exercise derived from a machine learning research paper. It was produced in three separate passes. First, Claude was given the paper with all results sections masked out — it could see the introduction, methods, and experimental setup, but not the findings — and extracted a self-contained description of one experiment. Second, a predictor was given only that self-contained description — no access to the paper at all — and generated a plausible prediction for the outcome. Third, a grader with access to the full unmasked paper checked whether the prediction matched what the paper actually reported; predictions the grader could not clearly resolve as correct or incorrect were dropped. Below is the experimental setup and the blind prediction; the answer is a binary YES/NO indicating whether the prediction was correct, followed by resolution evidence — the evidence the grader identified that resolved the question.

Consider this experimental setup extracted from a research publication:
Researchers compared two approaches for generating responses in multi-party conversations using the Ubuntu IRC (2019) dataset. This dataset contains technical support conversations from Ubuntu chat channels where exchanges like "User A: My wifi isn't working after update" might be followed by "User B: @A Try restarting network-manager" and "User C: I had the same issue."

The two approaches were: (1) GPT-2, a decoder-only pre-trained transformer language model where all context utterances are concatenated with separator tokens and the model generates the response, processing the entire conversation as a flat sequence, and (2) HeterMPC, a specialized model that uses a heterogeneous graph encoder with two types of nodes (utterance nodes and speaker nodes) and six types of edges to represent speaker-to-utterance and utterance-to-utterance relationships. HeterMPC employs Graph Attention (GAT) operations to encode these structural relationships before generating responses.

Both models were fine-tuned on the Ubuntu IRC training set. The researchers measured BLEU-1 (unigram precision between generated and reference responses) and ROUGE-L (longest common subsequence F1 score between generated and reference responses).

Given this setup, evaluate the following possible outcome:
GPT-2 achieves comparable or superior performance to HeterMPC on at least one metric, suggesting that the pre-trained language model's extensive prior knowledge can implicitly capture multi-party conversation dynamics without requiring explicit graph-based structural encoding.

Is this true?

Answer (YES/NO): YES